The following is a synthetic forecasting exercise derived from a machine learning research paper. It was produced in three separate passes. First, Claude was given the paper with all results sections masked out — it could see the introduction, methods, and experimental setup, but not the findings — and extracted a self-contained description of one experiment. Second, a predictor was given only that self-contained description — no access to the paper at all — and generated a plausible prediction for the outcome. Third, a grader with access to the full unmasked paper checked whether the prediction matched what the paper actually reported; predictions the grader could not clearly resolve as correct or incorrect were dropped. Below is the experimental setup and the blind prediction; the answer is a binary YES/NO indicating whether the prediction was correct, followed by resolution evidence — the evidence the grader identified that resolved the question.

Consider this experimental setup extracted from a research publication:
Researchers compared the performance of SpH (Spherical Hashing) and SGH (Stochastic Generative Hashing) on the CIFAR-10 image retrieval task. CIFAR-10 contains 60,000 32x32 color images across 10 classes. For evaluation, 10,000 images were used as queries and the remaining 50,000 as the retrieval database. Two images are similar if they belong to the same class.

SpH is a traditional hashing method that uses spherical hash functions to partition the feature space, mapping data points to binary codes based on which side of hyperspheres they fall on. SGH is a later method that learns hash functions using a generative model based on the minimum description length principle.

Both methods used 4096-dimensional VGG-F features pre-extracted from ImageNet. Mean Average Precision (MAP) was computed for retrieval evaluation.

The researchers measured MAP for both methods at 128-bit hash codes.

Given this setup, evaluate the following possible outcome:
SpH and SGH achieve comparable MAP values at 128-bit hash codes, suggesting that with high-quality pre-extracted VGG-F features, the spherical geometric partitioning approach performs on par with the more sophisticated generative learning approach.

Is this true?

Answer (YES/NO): YES